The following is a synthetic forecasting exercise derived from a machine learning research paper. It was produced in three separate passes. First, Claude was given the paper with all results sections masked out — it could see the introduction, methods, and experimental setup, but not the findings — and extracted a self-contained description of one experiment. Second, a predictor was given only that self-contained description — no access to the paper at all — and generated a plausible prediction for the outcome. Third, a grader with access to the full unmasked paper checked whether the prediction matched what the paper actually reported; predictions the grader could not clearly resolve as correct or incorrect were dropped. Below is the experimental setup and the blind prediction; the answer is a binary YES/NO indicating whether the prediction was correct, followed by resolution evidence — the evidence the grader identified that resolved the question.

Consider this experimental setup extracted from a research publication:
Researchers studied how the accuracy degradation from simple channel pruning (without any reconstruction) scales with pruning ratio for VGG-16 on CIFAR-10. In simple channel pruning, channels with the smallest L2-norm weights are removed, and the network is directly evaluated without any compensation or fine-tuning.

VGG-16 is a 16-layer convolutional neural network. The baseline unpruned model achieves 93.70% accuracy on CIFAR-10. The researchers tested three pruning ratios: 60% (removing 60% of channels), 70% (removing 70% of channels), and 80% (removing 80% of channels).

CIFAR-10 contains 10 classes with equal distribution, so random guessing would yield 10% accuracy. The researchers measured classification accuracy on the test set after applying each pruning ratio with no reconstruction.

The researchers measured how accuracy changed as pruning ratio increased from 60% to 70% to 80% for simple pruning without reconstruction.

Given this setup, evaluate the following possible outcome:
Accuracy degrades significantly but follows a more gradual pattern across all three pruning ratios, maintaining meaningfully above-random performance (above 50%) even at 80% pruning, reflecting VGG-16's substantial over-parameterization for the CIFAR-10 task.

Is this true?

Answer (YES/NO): NO